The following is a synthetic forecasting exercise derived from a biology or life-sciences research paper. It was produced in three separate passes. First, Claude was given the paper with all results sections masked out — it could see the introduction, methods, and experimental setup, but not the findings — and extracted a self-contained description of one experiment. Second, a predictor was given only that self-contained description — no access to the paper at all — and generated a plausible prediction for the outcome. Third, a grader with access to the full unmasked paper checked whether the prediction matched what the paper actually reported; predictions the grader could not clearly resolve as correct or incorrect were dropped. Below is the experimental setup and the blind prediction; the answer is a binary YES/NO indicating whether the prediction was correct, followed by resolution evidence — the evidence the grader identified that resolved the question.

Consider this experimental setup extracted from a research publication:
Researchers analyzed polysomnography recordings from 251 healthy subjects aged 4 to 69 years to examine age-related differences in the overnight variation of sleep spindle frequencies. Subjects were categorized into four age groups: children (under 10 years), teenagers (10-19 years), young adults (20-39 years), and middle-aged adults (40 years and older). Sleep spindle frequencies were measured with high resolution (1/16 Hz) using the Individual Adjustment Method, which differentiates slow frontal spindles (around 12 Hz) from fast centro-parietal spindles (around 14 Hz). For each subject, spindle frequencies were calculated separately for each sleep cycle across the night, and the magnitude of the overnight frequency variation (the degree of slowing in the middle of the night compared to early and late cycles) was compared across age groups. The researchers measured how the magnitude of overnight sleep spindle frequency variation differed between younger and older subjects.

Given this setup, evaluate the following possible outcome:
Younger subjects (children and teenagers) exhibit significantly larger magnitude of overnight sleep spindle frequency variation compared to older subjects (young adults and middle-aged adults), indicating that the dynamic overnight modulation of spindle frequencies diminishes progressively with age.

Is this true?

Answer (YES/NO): NO